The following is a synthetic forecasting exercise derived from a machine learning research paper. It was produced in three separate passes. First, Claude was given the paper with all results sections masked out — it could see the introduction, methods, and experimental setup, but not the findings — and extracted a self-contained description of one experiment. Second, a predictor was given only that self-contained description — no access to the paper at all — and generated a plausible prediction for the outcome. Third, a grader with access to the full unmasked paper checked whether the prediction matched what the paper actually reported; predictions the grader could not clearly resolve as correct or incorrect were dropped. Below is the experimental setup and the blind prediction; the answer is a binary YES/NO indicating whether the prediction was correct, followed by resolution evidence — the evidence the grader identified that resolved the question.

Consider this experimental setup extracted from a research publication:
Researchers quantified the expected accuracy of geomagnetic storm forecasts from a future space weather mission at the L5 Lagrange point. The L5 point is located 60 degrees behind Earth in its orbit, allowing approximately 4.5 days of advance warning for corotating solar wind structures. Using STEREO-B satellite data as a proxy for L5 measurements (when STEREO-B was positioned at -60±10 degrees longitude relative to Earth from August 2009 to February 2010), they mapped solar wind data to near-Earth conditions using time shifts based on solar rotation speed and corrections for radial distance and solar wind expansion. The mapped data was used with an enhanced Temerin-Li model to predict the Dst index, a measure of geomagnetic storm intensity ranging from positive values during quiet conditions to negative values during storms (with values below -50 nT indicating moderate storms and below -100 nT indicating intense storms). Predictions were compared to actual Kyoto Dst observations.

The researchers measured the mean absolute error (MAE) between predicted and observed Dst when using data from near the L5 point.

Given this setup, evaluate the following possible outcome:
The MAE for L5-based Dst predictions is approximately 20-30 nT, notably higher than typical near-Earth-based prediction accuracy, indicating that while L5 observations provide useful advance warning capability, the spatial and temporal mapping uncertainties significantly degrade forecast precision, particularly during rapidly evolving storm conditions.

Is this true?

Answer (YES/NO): NO